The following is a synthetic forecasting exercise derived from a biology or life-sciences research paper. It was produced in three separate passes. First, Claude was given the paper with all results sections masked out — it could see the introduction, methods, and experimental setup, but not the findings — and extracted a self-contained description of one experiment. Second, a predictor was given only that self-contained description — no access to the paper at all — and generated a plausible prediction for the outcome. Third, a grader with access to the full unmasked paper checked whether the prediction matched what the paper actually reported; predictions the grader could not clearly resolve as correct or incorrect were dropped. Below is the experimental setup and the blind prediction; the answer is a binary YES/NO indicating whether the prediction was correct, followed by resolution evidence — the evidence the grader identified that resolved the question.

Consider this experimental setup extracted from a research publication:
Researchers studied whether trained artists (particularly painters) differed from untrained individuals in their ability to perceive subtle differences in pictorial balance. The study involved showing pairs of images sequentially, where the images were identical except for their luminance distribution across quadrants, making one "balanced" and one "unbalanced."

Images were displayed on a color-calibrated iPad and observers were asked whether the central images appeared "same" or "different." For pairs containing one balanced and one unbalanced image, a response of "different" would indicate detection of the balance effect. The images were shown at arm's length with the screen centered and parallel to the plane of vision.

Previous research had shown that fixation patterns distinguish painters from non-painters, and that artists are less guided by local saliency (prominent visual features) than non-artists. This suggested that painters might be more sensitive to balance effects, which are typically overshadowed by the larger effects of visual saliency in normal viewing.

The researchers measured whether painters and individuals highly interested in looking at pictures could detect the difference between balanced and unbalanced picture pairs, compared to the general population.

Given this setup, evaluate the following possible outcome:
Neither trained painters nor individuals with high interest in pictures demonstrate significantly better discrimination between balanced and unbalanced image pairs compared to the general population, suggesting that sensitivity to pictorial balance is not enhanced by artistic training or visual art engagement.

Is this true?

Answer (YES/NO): NO